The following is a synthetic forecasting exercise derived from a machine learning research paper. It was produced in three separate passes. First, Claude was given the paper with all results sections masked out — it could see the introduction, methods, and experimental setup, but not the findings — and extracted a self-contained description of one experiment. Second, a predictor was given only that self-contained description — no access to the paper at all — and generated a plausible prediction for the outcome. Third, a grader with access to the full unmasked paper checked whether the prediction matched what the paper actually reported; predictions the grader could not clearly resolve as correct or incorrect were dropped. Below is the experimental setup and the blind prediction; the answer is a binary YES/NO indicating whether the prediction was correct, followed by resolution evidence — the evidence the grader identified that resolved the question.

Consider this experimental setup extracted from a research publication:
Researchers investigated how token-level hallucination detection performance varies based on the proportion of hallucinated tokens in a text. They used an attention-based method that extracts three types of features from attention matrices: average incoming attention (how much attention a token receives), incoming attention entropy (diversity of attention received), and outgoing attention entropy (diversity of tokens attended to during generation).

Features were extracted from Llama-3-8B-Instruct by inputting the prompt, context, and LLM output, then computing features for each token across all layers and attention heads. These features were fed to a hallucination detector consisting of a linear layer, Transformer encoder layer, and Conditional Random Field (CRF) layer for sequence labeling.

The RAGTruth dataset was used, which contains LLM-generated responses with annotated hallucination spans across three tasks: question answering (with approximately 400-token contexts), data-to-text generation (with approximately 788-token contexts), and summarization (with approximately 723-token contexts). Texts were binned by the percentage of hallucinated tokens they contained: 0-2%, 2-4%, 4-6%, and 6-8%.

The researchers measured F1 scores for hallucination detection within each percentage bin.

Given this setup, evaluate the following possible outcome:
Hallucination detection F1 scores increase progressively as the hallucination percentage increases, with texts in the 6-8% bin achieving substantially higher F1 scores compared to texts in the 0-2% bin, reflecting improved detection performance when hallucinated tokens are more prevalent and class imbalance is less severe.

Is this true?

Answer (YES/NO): NO